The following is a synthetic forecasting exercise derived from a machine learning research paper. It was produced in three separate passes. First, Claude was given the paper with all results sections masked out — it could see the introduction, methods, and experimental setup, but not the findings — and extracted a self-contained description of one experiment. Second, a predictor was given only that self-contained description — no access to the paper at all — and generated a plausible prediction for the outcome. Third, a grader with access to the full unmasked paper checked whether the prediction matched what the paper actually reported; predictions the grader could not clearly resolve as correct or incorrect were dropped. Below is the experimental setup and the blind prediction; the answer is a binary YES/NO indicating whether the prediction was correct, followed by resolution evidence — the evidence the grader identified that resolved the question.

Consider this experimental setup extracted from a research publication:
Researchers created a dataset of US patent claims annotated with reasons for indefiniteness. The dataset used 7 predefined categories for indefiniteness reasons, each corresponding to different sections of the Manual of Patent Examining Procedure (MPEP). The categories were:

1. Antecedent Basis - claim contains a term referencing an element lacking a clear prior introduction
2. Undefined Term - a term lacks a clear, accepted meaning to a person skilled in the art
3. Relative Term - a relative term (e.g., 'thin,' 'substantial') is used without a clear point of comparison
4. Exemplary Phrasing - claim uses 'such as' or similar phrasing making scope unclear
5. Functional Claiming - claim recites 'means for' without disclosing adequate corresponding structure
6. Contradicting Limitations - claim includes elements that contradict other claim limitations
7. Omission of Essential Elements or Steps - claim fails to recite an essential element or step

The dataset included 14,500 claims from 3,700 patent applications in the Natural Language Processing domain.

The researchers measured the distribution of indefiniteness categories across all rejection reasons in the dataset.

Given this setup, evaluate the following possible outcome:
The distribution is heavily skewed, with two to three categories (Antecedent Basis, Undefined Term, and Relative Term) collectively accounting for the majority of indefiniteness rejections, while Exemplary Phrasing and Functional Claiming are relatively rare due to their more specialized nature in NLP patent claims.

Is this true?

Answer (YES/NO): NO